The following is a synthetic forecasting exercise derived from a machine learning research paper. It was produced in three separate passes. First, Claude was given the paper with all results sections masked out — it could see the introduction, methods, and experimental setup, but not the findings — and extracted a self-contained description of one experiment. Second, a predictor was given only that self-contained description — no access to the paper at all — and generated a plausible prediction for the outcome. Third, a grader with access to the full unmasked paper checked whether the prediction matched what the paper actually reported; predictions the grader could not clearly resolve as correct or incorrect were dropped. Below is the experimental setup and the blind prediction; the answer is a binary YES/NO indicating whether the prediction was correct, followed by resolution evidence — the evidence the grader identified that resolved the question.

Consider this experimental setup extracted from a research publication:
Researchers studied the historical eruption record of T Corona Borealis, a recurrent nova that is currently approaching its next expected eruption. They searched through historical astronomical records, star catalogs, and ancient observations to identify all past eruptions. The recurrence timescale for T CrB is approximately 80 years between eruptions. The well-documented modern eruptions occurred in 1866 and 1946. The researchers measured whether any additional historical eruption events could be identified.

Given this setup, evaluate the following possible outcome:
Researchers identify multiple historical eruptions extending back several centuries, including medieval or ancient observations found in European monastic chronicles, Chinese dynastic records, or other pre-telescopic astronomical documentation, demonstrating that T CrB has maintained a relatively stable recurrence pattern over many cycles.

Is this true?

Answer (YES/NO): NO